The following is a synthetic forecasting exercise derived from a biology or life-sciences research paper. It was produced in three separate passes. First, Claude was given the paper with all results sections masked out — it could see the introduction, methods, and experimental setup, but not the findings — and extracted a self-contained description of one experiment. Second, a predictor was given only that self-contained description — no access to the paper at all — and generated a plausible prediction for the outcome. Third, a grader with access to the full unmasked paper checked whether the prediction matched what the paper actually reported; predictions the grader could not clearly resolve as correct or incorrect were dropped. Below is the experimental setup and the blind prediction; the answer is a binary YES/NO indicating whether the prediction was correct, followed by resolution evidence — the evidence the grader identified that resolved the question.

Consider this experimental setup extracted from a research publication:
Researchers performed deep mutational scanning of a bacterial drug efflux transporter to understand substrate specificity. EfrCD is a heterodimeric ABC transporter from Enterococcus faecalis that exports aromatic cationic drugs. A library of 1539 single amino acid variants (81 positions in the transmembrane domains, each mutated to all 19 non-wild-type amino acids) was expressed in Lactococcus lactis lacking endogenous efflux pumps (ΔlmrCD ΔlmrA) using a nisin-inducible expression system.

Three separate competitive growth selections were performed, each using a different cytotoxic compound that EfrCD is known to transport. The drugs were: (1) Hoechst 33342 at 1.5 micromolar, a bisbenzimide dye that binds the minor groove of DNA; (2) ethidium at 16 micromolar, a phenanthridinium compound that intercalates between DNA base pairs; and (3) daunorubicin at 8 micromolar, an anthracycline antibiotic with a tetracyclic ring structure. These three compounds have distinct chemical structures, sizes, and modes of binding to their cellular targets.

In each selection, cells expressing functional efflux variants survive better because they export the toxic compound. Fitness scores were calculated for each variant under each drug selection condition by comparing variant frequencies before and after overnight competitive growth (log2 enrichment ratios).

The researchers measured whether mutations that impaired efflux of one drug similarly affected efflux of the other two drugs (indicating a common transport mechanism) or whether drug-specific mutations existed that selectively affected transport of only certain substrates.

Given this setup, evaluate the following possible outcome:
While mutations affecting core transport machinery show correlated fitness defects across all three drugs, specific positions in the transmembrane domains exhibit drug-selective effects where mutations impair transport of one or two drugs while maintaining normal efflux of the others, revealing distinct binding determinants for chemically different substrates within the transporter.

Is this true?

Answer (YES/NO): YES